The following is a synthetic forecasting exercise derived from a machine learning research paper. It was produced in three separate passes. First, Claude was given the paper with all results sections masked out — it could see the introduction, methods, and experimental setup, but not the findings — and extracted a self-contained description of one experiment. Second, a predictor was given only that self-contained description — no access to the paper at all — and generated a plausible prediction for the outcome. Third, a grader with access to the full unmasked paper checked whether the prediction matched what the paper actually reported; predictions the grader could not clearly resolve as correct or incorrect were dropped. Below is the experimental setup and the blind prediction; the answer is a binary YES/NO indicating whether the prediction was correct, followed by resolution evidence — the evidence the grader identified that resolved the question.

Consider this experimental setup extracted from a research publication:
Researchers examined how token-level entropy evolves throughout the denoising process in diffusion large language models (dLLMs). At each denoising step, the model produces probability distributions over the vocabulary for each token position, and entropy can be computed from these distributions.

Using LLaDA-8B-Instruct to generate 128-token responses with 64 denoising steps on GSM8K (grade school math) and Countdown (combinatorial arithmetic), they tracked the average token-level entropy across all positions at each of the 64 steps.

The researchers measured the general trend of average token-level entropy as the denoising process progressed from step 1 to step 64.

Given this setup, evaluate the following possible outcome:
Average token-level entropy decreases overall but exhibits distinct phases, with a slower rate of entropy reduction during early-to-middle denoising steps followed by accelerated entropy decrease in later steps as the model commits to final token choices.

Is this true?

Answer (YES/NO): NO